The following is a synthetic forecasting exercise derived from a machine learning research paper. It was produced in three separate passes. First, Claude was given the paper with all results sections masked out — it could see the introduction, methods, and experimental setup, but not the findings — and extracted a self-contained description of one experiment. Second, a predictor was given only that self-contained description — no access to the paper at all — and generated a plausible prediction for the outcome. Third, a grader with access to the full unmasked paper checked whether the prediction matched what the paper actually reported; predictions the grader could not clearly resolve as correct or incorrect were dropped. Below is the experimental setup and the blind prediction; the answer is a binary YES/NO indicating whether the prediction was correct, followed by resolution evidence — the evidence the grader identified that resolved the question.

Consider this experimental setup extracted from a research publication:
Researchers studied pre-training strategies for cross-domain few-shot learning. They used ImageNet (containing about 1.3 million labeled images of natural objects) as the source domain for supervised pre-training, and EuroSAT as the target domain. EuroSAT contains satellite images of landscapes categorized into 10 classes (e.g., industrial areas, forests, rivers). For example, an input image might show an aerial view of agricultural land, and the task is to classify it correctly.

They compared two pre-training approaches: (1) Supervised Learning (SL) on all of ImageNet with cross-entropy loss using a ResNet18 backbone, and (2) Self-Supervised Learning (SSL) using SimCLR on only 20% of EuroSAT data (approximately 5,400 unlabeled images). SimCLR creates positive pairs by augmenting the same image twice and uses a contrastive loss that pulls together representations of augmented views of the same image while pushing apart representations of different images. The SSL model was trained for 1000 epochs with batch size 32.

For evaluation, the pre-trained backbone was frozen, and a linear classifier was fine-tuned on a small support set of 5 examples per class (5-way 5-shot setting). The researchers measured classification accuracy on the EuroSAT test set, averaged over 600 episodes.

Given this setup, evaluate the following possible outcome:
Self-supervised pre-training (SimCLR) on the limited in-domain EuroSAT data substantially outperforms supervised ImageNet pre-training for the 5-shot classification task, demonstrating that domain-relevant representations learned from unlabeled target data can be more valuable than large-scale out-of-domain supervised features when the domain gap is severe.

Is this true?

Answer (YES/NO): YES